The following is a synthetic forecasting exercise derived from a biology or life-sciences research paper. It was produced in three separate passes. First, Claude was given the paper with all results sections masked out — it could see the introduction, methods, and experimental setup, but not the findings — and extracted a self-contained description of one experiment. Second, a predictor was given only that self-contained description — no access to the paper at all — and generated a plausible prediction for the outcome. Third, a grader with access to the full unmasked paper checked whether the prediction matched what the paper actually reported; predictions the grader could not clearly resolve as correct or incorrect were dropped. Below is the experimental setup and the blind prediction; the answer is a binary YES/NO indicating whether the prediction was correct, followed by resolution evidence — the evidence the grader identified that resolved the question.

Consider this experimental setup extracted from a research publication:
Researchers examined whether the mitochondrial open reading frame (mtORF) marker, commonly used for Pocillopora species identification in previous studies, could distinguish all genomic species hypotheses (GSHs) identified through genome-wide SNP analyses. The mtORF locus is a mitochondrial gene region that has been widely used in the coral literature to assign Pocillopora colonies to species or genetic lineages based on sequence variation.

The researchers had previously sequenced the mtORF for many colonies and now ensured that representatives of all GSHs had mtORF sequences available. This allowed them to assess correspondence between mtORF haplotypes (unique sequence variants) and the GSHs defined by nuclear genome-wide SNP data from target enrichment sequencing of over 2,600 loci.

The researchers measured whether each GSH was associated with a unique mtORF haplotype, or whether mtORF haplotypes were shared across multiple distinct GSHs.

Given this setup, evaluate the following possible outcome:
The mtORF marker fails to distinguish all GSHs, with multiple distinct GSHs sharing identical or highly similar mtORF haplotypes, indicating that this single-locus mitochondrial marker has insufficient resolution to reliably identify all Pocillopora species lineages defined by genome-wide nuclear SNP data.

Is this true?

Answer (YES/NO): YES